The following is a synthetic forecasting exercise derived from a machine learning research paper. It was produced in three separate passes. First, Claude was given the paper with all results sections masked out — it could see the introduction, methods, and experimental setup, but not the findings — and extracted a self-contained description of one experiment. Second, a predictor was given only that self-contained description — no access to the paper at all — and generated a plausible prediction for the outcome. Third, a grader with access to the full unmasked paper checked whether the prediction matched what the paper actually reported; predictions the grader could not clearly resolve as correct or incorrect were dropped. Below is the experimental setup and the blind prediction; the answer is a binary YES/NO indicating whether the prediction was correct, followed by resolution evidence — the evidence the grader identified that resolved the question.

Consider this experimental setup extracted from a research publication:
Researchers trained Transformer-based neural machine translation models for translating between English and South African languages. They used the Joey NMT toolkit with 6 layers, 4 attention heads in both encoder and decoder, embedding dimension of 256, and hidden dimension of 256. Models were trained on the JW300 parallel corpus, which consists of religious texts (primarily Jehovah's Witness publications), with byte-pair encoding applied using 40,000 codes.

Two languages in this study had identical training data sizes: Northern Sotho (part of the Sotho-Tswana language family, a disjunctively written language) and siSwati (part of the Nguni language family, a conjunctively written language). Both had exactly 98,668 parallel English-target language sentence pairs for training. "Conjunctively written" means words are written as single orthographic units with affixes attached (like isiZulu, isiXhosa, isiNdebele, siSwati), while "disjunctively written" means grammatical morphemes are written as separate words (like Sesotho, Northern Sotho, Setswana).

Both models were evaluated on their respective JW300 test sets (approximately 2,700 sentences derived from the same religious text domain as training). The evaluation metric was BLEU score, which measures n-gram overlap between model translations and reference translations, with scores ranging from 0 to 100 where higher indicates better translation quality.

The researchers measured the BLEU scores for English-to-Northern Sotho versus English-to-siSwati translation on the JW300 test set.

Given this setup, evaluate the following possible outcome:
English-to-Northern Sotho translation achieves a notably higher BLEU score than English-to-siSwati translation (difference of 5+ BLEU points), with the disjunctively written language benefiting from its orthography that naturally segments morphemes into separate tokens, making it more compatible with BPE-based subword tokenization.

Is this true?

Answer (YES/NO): YES